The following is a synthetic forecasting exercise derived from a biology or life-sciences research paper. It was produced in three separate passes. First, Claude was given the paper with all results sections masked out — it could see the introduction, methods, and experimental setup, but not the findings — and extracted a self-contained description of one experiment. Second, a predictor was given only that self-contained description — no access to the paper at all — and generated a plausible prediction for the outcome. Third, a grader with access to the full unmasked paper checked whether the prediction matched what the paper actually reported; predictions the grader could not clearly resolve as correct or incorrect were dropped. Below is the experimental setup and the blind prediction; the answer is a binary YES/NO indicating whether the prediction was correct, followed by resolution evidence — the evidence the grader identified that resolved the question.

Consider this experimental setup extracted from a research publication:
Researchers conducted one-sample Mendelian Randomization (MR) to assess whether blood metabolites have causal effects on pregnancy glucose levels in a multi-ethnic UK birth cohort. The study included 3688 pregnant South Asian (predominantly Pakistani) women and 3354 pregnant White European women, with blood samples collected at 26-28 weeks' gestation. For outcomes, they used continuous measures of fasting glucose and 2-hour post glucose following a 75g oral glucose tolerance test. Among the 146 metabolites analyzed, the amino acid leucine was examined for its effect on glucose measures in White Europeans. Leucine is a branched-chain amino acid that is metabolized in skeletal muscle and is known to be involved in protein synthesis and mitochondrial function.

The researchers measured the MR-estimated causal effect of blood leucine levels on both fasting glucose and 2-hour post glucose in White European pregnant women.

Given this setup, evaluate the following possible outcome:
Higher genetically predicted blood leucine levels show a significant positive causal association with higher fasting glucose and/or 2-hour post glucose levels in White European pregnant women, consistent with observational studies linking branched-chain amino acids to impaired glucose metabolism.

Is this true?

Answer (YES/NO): NO